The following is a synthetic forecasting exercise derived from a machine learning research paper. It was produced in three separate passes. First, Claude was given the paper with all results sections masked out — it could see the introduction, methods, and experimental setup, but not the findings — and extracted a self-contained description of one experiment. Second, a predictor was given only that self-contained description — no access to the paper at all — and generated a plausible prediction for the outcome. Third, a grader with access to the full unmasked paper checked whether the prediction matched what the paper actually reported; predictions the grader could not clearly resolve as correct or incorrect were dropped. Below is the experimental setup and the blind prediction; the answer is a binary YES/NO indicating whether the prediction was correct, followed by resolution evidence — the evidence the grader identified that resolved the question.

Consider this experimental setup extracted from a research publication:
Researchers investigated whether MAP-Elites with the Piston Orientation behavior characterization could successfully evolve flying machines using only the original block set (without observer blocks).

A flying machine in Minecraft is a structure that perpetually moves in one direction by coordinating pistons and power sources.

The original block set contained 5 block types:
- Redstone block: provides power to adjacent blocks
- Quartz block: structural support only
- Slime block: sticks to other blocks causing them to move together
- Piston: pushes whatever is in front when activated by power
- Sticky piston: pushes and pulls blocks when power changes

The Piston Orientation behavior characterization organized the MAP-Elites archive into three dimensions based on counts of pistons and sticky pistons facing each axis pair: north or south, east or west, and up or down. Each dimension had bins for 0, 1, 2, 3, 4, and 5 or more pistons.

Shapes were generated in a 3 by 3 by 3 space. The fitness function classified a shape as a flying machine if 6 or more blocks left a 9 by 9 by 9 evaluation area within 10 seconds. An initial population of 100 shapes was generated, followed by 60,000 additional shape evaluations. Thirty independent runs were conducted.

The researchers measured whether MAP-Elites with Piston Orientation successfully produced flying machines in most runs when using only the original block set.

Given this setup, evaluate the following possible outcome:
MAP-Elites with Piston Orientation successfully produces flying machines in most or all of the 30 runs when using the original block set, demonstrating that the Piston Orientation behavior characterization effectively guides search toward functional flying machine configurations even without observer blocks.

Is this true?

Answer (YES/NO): YES